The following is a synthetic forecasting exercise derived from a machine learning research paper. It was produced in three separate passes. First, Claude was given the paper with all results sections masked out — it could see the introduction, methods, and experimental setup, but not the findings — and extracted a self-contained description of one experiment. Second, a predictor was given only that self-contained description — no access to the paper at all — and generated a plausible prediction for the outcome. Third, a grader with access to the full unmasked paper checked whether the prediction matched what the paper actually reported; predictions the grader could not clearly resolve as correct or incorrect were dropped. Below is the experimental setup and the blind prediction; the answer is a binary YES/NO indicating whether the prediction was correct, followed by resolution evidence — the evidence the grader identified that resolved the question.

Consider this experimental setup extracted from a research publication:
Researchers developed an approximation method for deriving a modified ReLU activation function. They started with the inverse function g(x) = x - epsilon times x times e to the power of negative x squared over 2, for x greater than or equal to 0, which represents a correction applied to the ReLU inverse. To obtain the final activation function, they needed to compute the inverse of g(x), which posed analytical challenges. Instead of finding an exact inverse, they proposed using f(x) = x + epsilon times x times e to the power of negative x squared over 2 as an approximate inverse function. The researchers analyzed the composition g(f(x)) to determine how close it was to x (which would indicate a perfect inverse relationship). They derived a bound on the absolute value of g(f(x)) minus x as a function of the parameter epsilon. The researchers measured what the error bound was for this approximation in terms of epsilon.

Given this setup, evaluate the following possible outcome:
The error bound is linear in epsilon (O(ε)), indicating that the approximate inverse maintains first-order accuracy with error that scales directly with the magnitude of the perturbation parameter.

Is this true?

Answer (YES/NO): NO